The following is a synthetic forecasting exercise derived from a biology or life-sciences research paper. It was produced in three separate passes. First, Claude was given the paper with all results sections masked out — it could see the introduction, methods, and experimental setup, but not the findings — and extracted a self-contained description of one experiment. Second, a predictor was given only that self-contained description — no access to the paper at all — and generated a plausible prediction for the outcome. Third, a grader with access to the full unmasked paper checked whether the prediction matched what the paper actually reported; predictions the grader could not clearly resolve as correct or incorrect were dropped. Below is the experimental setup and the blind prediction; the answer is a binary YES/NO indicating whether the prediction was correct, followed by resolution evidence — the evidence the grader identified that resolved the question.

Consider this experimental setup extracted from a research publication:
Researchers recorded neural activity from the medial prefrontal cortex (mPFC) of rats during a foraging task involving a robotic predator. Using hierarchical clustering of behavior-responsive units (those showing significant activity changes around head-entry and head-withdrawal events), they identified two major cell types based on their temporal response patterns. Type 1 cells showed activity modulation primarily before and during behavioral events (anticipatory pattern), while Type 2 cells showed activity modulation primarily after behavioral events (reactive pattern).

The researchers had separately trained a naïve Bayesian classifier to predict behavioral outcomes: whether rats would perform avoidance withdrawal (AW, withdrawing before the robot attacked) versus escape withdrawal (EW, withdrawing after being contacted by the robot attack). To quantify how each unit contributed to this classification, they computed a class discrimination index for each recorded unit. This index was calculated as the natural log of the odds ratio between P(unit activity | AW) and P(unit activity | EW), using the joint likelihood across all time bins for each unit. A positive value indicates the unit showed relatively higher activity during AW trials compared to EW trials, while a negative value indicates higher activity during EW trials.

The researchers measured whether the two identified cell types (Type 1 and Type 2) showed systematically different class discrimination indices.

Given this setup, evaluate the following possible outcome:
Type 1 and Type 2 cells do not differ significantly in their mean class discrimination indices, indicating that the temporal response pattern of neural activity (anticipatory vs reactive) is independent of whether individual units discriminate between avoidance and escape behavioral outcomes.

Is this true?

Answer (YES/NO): NO